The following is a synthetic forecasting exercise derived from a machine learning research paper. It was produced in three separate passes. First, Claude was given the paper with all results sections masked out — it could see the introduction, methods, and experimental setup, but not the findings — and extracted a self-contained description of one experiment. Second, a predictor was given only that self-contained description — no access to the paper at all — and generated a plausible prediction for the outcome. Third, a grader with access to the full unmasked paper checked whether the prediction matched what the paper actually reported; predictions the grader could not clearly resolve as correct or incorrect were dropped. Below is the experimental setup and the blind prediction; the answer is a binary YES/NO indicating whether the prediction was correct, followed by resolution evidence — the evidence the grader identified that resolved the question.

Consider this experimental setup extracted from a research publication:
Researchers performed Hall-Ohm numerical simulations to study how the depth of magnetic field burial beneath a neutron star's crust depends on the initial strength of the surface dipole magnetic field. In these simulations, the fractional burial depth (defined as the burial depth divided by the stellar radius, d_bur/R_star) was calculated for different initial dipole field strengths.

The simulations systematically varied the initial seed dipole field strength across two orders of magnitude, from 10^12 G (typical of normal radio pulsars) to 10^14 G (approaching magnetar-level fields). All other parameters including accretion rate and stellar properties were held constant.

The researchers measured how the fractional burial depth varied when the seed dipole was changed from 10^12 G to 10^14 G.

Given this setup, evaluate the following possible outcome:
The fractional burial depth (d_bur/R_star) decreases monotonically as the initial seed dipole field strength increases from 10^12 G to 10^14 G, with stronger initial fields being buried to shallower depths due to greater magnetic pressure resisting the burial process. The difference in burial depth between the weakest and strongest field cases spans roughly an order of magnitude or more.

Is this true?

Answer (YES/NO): NO